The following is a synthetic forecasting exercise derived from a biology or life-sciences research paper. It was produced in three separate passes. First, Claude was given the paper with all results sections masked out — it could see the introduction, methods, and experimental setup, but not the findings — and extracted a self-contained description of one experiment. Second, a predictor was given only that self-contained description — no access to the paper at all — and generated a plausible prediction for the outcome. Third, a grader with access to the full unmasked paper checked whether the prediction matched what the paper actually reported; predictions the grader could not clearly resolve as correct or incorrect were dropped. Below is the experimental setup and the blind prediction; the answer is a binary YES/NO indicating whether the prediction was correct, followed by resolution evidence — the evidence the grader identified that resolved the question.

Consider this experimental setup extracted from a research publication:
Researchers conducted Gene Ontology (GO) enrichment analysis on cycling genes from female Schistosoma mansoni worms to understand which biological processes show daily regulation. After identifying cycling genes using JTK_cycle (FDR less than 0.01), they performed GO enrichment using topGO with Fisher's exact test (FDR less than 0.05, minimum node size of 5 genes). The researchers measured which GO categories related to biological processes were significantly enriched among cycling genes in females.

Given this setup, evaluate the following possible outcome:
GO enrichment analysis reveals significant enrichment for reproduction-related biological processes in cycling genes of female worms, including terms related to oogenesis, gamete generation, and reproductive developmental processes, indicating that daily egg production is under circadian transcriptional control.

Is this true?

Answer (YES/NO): NO